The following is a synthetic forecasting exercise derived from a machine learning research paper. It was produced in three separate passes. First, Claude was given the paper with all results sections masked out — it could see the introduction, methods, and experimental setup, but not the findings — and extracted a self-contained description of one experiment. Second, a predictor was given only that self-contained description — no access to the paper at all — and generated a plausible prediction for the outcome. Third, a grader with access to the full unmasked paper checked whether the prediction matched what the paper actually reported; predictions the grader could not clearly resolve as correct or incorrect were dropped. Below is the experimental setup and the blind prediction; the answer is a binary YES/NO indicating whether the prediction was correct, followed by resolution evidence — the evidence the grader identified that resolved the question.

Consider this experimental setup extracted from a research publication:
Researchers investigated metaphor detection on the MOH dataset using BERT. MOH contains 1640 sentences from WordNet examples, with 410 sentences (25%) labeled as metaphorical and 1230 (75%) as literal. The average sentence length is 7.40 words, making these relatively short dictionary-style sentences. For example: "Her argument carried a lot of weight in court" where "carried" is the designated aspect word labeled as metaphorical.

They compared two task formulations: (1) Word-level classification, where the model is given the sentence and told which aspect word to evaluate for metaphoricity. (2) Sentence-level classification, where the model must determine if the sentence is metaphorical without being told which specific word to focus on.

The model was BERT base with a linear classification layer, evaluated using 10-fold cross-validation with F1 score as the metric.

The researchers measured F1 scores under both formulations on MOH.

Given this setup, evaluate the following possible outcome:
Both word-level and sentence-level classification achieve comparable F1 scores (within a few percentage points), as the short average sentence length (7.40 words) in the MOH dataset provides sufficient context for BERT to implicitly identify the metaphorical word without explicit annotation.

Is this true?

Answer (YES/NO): YES